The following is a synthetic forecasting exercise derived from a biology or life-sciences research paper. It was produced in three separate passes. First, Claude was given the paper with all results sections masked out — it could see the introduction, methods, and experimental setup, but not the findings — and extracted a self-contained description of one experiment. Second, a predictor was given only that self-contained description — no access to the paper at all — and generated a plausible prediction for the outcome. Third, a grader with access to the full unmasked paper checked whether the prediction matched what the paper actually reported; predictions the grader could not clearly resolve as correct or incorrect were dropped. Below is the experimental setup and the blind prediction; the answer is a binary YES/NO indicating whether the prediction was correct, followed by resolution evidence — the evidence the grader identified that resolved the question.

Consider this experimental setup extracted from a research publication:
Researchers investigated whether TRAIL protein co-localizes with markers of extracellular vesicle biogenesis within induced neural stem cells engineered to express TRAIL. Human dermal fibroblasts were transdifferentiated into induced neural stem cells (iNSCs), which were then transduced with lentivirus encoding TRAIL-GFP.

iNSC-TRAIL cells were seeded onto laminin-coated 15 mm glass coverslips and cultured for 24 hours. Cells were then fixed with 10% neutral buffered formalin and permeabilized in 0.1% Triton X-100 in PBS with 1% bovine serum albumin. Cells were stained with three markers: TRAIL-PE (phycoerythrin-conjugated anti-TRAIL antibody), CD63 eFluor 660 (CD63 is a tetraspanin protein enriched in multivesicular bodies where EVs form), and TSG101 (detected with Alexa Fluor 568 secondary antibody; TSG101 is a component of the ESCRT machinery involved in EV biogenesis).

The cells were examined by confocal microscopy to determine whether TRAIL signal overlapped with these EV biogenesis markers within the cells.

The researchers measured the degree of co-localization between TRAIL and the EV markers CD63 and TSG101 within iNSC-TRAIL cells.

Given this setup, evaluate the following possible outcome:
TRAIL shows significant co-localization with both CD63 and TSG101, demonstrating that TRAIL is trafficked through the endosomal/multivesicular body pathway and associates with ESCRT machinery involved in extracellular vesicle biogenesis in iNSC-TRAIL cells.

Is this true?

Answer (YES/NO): YES